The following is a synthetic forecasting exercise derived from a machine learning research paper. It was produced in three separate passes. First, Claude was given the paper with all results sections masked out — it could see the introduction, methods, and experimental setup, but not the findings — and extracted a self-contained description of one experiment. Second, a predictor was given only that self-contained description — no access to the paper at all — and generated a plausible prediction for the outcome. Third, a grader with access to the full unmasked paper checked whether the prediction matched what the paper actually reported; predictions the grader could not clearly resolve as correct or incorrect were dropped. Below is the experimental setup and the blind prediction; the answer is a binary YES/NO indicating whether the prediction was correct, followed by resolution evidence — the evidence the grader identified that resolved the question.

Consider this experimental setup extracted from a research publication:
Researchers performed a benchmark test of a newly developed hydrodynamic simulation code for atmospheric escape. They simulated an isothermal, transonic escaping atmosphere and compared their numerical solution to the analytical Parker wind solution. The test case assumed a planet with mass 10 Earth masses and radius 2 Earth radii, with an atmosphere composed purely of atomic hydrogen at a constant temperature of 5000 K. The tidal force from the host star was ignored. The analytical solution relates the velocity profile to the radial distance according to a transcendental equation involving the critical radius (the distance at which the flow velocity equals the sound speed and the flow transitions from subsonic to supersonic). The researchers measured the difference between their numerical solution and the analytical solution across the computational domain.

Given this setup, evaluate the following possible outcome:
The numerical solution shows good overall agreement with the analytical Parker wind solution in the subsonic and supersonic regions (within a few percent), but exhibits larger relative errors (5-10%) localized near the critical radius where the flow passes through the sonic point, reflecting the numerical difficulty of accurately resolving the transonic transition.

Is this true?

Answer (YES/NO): NO